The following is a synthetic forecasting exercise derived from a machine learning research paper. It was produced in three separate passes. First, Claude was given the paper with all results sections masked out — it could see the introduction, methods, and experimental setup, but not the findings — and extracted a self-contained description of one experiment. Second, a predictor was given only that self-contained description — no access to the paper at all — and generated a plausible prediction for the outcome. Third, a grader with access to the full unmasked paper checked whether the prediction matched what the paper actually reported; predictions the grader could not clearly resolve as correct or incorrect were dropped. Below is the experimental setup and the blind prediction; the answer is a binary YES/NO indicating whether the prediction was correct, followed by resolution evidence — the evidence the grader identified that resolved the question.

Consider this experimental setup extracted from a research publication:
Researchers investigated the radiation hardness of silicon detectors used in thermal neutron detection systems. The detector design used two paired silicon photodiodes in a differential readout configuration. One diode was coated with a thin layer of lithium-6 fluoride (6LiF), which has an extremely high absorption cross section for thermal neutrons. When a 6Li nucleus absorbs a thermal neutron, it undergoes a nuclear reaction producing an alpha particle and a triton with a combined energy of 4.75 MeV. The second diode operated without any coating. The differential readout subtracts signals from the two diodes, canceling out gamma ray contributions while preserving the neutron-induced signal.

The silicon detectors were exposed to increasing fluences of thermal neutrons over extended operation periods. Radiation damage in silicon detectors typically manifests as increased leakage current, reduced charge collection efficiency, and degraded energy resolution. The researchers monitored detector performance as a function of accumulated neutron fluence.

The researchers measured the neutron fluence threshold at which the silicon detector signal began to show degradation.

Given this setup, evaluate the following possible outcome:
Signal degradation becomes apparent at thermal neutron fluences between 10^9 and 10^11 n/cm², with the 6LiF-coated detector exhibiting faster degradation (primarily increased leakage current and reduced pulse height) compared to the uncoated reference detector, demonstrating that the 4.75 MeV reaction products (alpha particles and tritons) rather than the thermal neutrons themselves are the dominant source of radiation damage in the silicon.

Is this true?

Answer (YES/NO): NO